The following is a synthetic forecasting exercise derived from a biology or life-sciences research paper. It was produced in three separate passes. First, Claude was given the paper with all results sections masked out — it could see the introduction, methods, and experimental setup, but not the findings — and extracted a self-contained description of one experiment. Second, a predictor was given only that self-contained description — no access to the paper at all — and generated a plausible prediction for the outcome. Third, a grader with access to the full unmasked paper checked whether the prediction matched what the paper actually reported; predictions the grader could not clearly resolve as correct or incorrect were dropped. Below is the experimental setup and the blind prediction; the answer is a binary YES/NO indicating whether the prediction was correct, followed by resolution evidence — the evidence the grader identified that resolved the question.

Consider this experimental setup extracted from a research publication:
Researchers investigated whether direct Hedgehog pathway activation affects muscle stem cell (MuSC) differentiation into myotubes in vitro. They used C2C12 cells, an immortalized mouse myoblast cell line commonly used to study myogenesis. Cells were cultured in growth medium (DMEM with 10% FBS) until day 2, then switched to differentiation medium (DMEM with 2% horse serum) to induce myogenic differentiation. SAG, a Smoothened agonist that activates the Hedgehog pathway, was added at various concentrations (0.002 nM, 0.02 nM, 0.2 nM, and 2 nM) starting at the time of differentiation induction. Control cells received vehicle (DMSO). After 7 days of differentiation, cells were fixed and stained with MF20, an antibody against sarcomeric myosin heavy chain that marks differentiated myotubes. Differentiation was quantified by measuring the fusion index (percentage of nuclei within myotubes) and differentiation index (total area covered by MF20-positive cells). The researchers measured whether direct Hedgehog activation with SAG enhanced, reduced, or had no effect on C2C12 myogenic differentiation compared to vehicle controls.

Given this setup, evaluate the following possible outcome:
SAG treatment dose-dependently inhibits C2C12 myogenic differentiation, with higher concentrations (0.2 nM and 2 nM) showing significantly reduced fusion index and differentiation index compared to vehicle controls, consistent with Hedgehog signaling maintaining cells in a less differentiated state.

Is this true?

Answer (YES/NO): NO